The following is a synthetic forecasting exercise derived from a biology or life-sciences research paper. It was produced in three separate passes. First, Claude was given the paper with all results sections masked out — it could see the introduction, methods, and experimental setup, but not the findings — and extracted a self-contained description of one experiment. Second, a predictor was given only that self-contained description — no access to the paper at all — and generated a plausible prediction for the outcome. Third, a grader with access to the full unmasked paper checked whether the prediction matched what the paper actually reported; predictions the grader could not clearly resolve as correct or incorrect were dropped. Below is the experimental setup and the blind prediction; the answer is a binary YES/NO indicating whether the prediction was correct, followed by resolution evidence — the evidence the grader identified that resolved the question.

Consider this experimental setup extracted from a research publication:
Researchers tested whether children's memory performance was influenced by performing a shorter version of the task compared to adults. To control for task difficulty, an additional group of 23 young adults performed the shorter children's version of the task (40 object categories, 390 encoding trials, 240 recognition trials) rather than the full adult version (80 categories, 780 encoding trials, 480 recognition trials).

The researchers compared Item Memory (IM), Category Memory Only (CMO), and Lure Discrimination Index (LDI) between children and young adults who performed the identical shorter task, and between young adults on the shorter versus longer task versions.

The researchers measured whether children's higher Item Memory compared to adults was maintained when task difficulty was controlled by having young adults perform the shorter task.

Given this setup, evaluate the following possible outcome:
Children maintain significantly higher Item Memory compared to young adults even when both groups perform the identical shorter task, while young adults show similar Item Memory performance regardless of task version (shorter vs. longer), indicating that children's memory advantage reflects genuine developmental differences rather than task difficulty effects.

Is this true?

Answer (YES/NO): NO